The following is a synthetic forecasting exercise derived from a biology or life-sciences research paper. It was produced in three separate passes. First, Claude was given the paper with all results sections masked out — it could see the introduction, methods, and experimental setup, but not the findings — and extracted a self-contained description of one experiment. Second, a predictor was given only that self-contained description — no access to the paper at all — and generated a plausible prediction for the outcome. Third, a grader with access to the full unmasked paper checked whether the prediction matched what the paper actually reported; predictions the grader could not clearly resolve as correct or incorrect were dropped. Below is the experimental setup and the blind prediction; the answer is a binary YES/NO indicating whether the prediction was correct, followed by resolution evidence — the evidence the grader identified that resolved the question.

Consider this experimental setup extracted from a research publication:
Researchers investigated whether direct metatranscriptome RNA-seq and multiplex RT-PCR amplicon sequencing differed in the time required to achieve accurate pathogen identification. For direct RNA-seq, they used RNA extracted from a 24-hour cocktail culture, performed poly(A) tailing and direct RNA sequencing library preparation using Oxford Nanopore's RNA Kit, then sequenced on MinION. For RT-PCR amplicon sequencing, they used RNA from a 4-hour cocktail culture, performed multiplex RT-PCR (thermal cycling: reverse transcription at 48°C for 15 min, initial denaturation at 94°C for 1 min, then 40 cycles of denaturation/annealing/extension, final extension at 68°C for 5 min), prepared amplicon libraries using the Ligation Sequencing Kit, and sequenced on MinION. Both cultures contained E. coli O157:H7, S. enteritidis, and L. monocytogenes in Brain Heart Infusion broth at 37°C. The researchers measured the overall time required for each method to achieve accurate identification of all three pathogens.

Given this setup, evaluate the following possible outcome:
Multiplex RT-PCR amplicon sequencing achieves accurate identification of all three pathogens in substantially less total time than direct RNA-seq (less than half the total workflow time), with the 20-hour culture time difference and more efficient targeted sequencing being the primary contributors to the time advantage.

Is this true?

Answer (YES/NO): NO